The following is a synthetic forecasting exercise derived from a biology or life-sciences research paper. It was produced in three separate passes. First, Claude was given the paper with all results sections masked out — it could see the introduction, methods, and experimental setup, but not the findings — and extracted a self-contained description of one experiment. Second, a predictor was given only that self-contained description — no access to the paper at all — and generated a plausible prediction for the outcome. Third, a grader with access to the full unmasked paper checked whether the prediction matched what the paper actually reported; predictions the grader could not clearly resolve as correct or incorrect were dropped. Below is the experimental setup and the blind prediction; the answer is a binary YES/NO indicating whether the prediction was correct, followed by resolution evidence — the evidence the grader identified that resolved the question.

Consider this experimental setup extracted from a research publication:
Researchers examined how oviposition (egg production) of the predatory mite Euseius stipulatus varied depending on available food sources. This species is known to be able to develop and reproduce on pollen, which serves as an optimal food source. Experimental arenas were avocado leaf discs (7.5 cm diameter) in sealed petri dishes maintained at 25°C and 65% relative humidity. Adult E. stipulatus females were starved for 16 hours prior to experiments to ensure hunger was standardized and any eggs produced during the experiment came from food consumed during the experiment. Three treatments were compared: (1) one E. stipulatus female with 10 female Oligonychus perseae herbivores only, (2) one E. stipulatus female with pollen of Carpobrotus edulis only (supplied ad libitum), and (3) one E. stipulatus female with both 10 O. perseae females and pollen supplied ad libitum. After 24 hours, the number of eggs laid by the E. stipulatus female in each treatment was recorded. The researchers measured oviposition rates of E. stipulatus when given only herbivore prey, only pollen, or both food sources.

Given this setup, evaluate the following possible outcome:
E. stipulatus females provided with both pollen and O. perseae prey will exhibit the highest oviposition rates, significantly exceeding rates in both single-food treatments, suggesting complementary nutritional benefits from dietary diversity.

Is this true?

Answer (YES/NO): NO